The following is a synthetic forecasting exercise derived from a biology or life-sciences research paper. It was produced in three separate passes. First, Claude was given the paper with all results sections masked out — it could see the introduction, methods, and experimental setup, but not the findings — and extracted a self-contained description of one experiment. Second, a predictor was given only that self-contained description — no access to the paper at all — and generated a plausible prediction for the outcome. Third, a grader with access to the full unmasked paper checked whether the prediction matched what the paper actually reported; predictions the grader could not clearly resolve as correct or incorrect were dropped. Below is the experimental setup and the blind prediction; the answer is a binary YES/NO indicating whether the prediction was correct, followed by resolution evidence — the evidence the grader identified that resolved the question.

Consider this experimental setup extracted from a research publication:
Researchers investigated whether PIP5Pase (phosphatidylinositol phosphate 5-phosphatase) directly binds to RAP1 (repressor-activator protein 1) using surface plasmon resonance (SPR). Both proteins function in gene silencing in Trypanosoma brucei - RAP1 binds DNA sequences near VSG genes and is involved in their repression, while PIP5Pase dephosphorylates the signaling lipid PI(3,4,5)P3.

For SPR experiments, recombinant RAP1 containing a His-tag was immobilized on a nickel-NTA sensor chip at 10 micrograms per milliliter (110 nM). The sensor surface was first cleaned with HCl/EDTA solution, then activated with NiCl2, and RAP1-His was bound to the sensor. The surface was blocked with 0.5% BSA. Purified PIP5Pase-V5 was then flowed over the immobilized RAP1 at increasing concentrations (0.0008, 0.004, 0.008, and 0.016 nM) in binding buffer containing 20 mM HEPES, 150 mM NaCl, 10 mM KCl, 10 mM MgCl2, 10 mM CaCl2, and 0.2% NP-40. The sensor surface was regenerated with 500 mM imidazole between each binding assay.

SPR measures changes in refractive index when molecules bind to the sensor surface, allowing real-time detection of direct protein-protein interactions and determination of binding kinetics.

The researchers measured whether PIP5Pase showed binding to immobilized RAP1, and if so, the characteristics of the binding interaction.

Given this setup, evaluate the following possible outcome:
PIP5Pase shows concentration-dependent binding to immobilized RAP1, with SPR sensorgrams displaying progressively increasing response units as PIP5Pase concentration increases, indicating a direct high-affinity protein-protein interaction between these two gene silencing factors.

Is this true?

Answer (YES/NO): YES